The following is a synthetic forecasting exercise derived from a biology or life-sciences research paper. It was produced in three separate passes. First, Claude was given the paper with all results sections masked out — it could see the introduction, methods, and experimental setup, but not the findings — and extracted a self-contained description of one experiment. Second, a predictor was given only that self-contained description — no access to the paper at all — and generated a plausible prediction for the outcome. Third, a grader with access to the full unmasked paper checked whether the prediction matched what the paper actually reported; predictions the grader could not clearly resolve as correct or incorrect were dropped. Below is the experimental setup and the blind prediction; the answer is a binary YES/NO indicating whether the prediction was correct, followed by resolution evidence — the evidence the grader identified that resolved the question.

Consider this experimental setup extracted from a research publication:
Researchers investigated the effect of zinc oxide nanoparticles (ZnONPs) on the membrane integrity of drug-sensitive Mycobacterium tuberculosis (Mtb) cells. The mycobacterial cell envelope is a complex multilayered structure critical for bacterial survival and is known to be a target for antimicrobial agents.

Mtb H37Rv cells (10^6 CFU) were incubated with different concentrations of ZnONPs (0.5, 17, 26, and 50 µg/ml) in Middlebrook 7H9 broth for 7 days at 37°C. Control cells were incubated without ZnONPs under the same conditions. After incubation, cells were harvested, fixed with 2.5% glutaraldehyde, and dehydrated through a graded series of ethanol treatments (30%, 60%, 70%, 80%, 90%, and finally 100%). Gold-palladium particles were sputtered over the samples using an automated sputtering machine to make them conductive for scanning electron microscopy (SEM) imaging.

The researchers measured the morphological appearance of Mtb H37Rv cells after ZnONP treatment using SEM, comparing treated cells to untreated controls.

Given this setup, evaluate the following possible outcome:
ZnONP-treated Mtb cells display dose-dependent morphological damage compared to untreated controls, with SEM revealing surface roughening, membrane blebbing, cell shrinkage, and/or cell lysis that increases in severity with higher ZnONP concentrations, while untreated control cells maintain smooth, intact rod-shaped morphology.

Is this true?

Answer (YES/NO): YES